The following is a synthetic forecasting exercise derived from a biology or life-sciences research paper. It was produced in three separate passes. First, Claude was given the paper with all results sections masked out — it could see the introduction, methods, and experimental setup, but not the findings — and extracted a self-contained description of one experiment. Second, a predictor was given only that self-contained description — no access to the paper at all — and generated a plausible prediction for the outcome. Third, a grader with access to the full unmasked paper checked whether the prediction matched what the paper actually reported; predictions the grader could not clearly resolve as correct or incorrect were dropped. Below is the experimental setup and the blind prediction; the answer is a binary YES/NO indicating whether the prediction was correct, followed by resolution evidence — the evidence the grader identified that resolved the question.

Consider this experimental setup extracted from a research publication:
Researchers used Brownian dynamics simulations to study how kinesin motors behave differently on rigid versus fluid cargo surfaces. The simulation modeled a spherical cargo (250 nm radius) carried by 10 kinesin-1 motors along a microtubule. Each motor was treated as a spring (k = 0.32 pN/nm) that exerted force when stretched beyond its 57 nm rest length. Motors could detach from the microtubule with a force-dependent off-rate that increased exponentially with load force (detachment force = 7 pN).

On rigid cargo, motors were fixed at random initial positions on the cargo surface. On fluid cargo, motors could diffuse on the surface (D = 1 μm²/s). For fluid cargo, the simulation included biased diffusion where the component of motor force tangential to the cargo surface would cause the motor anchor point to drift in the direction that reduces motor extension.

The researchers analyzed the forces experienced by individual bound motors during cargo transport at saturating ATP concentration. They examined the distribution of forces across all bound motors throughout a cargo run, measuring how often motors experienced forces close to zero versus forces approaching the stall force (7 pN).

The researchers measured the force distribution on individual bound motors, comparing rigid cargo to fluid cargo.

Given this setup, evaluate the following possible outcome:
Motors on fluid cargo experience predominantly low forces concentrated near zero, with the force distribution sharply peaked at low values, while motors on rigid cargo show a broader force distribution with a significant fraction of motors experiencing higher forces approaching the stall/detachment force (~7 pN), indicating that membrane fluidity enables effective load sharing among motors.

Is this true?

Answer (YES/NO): YES